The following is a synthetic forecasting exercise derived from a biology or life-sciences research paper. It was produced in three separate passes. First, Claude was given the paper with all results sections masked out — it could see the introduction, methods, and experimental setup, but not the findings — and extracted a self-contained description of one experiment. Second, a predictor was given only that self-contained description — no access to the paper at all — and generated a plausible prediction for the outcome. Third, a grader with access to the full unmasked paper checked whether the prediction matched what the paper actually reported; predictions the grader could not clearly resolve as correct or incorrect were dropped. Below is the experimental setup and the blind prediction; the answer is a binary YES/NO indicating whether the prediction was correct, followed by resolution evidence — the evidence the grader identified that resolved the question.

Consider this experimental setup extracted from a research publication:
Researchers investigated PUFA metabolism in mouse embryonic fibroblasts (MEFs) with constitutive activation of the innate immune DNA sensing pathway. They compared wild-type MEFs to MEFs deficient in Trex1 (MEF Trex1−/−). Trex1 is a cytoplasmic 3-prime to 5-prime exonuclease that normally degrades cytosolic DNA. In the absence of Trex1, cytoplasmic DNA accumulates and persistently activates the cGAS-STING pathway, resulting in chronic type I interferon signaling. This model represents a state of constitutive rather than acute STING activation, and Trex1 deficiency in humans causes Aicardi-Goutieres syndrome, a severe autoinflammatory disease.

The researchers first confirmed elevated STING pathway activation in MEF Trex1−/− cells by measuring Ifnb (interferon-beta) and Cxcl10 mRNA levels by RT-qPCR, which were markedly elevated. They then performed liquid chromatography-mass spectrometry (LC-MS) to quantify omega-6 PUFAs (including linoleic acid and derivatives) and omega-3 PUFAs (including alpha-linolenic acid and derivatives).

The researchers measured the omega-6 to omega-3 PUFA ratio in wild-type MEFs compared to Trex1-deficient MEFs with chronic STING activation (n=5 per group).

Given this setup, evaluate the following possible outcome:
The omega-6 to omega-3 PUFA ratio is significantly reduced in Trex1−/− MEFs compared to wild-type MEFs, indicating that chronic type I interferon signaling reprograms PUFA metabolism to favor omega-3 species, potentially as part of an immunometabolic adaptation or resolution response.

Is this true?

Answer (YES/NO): NO